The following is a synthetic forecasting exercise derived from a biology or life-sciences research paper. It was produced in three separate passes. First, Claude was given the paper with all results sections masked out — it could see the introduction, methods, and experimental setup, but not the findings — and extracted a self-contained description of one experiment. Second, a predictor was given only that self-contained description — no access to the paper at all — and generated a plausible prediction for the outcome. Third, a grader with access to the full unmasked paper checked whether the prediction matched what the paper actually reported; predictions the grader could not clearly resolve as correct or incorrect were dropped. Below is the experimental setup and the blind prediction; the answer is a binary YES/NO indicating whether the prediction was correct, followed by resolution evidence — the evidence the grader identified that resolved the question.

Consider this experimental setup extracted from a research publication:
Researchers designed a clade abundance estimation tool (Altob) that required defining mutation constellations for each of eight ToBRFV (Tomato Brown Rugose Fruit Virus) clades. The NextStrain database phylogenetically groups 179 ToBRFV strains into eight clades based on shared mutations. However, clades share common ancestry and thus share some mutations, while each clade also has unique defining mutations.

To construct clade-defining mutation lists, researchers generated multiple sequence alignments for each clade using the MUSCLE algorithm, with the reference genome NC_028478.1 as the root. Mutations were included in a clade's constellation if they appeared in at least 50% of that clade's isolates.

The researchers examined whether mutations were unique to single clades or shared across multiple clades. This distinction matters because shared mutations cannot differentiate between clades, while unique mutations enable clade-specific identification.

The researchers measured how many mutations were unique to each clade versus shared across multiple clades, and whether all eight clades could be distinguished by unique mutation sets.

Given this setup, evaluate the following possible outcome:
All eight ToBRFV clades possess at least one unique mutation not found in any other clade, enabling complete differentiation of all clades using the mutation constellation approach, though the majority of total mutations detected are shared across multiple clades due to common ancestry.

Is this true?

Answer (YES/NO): NO